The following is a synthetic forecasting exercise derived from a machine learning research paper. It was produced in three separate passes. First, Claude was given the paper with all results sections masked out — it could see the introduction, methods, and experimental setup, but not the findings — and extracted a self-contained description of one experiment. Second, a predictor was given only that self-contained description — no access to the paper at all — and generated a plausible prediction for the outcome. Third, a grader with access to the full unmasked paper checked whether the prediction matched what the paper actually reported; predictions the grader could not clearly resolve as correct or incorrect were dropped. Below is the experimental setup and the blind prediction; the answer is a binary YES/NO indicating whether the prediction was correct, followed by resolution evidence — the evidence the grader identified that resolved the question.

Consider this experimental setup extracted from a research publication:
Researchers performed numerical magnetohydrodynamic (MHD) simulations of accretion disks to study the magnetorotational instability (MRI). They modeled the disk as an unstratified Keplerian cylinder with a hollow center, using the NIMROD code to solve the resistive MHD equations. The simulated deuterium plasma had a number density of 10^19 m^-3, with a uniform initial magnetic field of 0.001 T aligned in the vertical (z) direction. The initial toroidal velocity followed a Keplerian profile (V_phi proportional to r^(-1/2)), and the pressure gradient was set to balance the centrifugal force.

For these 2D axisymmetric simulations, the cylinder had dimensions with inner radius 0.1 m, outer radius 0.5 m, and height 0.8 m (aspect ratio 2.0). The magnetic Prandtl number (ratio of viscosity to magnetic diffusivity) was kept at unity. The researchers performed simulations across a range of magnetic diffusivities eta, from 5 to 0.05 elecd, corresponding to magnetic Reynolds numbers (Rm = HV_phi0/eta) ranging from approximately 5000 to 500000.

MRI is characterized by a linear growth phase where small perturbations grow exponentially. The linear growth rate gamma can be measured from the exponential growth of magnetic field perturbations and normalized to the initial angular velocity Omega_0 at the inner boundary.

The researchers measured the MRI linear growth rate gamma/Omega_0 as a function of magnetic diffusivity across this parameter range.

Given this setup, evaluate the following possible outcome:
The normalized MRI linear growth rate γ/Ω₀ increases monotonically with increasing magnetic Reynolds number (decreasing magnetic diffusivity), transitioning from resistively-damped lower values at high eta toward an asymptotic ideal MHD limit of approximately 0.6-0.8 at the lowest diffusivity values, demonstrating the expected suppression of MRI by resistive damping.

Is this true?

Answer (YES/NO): NO